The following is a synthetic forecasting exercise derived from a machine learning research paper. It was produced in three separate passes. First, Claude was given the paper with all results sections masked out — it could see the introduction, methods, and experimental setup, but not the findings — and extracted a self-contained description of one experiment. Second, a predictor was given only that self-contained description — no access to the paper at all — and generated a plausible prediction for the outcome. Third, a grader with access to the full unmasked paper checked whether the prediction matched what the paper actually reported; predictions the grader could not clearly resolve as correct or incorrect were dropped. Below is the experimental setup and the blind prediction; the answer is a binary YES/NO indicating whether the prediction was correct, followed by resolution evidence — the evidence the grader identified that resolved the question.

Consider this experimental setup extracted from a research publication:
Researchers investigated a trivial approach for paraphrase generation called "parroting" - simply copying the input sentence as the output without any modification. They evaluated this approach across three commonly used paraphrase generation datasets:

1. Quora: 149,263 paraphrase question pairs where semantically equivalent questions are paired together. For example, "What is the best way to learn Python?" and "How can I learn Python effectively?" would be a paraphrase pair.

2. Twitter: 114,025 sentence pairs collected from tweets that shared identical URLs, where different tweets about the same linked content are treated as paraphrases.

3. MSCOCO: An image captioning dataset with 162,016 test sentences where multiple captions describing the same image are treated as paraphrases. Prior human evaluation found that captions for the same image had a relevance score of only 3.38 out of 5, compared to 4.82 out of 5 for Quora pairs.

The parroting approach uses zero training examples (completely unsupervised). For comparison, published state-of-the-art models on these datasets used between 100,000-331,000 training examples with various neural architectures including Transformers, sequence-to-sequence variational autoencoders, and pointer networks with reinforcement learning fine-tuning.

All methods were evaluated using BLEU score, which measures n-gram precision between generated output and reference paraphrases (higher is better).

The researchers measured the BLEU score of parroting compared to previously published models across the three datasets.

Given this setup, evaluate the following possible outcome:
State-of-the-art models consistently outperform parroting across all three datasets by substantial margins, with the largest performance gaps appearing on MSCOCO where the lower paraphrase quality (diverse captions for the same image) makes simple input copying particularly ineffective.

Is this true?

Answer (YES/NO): NO